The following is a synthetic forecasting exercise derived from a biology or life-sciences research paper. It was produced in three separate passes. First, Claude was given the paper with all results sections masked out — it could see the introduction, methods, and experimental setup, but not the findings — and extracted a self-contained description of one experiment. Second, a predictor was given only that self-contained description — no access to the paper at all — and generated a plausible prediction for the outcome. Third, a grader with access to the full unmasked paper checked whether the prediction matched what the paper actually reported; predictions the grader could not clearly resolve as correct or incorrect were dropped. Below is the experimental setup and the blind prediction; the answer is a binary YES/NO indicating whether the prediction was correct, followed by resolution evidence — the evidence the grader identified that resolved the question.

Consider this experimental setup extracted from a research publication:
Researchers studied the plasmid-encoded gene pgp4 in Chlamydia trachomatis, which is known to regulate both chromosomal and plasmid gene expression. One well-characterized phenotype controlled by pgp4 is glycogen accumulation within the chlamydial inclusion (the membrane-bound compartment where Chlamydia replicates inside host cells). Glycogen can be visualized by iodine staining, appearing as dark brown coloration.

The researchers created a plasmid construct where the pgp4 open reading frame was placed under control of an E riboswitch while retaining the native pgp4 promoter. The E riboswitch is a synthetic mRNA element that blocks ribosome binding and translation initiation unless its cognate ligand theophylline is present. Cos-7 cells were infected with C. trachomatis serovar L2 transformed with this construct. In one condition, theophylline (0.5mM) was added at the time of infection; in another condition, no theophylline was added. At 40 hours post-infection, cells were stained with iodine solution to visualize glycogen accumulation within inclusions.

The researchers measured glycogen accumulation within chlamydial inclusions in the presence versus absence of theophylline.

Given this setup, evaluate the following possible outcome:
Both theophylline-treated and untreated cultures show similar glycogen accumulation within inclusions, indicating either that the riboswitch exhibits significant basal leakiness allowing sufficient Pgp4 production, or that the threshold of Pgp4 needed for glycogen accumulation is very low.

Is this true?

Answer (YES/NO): NO